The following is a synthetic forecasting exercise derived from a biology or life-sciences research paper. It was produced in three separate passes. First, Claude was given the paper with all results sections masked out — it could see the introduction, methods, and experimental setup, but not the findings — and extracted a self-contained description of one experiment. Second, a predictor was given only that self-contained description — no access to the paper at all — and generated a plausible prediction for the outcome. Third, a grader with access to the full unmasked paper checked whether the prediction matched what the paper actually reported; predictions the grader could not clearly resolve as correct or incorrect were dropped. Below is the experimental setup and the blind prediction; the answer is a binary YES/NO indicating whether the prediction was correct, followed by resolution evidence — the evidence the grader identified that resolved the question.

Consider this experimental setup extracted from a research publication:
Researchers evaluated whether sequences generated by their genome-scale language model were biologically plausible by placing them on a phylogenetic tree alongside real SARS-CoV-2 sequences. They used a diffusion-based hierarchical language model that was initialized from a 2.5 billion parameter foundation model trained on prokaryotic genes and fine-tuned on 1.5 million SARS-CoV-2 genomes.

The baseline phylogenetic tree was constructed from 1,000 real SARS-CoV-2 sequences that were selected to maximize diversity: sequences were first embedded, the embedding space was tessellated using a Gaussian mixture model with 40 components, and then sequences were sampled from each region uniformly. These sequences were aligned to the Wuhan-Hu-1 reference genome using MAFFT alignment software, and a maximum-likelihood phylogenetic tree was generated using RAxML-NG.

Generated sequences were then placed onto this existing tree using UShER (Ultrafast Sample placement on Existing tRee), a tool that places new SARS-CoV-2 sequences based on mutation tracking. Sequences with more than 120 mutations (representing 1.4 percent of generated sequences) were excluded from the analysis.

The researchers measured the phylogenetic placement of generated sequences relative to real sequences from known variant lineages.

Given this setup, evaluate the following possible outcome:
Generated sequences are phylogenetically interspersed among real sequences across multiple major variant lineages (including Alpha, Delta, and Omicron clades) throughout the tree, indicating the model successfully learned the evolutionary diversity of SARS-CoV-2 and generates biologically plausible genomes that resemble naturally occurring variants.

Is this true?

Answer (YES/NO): YES